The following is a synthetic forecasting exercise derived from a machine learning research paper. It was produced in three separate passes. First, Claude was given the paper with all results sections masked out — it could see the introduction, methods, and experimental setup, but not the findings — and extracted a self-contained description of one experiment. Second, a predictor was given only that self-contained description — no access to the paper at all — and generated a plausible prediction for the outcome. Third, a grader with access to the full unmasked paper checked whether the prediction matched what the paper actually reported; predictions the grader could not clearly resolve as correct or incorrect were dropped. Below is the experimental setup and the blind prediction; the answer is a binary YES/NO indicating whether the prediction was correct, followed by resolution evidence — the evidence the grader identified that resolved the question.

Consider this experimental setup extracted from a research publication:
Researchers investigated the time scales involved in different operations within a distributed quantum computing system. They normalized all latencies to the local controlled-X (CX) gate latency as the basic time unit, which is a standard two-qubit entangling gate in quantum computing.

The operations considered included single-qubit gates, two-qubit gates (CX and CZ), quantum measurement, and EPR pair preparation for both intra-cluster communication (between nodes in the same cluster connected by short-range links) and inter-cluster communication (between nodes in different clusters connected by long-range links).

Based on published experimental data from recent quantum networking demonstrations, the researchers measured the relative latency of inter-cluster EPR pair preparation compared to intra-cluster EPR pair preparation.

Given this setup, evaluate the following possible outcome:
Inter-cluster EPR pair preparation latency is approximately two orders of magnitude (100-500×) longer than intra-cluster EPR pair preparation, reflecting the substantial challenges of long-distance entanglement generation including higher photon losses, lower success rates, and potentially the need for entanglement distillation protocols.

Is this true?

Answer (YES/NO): NO